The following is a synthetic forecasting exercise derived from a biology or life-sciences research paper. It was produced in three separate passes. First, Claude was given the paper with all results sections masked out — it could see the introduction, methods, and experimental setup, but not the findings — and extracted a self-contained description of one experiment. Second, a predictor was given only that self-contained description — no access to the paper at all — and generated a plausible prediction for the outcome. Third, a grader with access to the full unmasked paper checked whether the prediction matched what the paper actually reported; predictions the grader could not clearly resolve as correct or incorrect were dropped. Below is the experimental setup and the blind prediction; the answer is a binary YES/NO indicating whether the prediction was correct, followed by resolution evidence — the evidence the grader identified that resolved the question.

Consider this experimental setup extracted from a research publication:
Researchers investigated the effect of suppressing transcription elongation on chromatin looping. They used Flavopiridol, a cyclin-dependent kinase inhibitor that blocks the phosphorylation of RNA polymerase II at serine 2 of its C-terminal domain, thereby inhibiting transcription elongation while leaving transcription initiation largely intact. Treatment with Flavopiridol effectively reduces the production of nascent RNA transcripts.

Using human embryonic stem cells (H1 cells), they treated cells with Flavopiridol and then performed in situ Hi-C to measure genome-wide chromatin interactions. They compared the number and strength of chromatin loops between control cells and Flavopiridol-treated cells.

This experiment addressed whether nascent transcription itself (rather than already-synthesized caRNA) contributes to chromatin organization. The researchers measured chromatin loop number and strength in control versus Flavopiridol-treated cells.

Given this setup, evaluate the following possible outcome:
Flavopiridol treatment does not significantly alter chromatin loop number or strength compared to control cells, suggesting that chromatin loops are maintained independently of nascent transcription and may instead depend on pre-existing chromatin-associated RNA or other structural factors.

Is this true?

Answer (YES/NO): NO